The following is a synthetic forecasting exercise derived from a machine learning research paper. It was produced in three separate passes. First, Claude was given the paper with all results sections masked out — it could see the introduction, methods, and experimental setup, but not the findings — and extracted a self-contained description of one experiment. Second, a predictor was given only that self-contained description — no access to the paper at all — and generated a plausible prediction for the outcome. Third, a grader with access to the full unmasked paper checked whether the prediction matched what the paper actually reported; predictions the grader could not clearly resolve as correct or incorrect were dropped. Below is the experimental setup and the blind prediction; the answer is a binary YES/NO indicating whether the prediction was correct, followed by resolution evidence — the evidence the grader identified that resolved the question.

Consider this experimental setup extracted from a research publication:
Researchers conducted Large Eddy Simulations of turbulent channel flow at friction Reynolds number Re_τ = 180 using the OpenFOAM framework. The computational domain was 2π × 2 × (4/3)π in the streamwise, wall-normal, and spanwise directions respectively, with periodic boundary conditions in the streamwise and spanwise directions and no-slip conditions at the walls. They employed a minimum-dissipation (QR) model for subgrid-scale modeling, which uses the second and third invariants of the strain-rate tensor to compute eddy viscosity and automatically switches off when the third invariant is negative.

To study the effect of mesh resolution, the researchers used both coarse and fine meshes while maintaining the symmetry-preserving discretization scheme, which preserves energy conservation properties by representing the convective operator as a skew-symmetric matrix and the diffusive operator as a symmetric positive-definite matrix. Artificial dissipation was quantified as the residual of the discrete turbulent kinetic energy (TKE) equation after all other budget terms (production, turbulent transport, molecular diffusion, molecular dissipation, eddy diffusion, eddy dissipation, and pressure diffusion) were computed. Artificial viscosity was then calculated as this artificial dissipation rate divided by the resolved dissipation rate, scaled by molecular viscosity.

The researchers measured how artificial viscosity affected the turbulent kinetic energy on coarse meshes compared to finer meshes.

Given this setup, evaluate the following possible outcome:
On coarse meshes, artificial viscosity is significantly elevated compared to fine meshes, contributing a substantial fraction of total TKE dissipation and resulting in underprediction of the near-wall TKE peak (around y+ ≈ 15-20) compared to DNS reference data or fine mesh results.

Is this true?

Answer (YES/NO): NO